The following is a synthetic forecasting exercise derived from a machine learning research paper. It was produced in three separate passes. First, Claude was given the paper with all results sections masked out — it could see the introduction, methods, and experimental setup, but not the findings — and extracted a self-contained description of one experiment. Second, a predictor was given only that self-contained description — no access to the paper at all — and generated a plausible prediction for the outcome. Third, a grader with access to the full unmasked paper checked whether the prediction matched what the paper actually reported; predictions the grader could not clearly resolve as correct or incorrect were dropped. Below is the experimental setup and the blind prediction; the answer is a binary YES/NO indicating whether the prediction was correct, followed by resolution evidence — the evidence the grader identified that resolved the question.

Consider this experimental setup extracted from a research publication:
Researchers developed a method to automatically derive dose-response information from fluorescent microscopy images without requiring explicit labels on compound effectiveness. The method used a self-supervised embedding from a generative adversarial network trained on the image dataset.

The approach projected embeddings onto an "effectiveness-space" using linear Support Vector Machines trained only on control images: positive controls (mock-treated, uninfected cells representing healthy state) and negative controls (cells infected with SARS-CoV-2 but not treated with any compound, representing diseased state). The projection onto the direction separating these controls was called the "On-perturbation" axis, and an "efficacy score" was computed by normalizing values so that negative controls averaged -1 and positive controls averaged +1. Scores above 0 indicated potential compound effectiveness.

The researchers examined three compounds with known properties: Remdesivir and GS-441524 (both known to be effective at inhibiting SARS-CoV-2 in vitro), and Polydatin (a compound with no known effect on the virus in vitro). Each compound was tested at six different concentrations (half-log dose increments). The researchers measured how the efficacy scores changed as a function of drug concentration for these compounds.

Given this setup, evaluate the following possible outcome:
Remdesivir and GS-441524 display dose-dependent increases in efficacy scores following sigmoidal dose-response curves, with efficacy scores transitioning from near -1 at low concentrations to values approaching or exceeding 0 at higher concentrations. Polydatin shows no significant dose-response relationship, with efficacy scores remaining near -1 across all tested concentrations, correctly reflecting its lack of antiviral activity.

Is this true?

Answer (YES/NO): NO